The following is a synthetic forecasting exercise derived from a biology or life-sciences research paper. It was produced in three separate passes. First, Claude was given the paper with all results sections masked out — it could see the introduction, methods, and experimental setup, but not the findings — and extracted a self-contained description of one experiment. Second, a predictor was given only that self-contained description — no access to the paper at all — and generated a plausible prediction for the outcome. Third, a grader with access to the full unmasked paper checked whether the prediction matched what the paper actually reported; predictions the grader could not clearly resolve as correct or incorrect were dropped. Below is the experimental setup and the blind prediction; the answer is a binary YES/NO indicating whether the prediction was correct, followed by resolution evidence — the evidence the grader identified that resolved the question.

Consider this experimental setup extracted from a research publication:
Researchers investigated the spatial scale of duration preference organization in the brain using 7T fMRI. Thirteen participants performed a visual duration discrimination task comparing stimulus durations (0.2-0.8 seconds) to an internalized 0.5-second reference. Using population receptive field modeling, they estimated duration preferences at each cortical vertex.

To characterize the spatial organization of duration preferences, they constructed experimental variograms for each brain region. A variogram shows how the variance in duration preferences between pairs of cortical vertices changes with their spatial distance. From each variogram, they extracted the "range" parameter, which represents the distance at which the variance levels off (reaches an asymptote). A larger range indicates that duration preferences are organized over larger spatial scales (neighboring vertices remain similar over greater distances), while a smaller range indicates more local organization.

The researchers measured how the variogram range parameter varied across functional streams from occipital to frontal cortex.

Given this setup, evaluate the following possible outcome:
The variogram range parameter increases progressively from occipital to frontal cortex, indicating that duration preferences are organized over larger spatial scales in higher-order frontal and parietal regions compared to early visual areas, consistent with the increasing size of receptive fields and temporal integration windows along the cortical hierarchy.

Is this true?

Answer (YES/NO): NO